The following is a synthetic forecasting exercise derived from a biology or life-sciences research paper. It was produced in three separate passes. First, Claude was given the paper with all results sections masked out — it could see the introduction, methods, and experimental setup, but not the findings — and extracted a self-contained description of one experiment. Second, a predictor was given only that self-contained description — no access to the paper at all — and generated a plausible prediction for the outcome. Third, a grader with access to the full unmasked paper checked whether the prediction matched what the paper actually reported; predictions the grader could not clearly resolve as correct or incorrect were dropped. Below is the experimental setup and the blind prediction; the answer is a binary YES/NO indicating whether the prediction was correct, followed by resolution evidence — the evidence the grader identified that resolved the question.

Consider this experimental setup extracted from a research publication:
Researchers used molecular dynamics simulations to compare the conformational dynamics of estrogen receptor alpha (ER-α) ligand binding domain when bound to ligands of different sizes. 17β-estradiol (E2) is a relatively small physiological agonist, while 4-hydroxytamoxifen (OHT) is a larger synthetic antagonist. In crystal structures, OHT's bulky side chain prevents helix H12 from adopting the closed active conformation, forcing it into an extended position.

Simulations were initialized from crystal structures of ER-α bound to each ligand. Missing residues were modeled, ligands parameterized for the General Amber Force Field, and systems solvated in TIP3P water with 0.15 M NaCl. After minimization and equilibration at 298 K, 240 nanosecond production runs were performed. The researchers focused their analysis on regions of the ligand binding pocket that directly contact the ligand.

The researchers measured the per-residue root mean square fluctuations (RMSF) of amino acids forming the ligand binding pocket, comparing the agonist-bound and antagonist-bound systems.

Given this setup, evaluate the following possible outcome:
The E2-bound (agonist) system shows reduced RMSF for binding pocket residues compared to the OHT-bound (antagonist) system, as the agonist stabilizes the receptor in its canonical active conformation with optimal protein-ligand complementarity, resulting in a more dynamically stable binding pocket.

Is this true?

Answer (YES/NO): YES